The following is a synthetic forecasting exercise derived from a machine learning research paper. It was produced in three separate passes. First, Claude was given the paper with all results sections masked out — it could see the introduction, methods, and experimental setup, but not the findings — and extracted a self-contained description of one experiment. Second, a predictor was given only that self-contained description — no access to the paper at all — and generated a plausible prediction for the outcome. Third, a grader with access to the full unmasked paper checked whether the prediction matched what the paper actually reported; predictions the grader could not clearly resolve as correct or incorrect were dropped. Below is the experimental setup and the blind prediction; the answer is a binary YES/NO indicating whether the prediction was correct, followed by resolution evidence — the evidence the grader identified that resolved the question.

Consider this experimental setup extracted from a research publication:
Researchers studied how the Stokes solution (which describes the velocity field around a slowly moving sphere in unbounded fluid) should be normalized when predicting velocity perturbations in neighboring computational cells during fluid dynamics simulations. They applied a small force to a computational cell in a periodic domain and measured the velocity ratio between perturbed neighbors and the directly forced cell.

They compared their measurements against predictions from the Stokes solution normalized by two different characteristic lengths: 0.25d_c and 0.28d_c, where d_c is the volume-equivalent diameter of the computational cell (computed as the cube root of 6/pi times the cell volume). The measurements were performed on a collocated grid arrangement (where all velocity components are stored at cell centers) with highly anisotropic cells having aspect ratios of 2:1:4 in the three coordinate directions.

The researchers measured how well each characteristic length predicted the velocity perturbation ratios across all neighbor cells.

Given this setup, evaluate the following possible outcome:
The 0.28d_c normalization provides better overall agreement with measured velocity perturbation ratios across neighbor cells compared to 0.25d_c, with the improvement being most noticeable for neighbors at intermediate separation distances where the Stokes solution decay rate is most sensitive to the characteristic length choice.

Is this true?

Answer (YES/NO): NO